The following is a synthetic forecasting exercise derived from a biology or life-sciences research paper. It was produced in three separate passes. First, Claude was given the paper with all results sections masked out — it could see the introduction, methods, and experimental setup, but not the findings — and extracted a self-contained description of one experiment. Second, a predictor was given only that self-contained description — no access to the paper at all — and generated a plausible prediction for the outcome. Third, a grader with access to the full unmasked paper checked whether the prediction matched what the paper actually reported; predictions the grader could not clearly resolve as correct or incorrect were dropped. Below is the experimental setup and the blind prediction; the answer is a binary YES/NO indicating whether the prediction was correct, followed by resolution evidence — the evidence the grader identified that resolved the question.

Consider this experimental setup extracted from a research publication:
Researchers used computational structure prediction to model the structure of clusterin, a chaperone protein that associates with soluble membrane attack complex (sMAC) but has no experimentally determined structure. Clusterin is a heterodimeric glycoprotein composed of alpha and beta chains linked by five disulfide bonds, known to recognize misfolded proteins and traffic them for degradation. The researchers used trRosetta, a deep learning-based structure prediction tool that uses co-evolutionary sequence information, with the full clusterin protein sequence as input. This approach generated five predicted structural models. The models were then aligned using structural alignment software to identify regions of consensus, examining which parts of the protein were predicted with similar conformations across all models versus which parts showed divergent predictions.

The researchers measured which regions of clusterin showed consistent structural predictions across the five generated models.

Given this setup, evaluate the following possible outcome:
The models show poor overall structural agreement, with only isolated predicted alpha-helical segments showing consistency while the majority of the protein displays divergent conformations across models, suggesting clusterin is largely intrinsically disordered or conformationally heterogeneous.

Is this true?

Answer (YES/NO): NO